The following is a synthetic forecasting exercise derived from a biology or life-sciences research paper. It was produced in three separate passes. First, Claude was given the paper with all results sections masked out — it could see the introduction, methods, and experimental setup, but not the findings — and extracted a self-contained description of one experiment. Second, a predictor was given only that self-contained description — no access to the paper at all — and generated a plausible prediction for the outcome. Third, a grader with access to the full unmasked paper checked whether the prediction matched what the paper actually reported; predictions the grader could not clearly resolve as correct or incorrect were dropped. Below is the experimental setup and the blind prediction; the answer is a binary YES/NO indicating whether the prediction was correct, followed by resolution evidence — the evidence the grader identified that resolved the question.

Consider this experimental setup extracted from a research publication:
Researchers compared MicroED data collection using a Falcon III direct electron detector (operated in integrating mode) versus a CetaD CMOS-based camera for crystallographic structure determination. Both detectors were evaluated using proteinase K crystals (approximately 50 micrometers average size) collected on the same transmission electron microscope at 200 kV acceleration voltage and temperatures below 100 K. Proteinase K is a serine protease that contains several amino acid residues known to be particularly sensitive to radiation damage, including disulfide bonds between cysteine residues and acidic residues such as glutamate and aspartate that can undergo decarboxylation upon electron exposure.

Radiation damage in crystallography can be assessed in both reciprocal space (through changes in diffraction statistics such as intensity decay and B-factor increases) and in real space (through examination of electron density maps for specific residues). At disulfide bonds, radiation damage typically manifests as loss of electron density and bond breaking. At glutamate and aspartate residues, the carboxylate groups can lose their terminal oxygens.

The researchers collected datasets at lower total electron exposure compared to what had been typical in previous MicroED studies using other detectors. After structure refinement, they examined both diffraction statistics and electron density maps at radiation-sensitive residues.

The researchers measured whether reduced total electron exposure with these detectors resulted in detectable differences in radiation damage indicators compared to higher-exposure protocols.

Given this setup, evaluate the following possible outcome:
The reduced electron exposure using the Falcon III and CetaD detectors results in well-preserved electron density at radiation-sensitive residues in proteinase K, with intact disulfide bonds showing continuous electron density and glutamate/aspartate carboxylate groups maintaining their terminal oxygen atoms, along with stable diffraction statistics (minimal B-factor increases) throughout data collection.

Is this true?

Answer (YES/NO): NO